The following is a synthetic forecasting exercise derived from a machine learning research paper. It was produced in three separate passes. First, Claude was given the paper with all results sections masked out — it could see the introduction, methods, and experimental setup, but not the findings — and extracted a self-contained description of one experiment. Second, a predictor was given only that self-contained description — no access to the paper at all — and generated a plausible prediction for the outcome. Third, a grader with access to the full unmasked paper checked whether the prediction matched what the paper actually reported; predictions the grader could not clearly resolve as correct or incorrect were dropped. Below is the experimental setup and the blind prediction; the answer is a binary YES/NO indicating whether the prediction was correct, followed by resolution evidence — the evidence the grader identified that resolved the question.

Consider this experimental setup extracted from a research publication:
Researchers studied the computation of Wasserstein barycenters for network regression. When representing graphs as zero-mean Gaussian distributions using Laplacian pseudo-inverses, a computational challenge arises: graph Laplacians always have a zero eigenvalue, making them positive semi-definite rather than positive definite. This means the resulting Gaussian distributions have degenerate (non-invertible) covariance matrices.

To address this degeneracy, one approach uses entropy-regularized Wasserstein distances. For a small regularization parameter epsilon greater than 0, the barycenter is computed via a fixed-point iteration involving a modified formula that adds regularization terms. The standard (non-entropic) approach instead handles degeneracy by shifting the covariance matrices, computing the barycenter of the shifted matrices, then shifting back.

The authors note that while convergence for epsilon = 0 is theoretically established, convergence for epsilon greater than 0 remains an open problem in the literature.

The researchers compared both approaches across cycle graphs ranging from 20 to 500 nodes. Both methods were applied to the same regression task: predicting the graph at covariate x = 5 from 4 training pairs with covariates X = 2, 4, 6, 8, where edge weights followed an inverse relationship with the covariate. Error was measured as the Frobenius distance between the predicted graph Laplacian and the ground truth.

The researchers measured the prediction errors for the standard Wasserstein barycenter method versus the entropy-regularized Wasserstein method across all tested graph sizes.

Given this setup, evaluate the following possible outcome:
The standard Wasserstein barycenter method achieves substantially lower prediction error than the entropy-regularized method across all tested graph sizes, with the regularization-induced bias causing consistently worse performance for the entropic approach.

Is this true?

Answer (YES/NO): NO